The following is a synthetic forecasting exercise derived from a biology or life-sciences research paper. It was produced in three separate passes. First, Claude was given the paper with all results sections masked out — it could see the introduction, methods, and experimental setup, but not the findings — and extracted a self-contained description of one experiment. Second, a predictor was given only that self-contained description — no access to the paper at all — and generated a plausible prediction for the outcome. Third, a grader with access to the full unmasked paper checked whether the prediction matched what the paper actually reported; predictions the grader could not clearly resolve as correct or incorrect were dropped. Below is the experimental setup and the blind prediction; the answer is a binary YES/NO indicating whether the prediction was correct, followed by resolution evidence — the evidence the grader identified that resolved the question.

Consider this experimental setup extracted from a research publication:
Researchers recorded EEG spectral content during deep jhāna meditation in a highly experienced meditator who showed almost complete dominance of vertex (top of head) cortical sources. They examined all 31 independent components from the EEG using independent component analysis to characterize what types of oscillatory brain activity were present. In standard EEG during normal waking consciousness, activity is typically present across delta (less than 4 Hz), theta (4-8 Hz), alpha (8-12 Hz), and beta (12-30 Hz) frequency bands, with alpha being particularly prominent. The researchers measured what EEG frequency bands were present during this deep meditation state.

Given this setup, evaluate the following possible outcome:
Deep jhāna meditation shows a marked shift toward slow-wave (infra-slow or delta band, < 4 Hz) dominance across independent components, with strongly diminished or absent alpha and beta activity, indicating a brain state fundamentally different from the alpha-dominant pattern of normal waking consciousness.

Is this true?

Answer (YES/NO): YES